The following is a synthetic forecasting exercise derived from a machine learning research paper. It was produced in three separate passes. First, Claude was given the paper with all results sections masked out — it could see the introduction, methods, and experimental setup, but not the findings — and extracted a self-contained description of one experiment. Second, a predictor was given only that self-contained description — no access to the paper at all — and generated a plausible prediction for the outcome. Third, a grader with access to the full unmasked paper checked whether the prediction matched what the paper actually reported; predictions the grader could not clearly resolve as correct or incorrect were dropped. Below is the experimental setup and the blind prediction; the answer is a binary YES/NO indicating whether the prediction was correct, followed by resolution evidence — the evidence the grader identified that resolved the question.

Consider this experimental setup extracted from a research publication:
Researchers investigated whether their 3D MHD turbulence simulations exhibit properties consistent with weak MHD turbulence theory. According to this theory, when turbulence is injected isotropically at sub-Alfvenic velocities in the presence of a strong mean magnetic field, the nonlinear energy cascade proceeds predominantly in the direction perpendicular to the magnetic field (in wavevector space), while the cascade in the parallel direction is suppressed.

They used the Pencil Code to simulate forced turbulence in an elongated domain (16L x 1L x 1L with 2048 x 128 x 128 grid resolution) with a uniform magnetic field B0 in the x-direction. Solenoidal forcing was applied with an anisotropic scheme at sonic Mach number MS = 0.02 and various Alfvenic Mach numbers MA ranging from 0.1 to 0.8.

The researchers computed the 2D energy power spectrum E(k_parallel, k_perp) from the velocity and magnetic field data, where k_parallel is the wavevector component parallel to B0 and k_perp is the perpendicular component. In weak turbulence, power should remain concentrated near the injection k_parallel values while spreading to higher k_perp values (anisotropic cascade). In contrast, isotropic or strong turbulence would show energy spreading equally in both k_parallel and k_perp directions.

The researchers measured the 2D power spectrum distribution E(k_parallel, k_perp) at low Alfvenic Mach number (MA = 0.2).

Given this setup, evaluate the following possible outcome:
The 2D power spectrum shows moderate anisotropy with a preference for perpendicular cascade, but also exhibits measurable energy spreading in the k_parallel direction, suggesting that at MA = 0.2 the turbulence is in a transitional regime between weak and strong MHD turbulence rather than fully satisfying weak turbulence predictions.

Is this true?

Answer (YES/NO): NO